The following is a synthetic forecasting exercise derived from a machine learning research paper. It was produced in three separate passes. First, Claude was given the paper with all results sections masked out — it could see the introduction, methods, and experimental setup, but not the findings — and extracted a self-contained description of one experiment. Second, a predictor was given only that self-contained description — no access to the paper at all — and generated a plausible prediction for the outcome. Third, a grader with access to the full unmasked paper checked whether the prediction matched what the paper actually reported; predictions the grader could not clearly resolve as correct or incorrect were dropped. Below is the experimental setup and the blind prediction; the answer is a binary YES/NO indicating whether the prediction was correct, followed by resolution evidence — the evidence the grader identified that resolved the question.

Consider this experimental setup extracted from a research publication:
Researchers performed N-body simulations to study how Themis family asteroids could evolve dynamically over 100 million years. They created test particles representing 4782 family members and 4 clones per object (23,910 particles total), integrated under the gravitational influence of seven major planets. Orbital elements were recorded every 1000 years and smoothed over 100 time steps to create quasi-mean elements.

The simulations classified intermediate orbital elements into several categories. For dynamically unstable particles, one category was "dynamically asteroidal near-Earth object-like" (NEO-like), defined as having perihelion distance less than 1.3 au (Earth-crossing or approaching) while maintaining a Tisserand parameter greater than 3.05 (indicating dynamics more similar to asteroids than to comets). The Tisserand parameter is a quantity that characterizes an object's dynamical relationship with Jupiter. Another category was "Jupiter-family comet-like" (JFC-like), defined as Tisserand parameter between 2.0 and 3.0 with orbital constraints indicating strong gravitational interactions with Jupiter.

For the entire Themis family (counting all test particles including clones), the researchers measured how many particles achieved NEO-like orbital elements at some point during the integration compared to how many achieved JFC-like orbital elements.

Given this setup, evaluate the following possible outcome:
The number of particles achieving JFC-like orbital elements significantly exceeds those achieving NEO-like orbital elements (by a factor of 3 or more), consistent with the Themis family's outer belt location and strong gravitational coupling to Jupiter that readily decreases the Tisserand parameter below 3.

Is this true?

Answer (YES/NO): YES